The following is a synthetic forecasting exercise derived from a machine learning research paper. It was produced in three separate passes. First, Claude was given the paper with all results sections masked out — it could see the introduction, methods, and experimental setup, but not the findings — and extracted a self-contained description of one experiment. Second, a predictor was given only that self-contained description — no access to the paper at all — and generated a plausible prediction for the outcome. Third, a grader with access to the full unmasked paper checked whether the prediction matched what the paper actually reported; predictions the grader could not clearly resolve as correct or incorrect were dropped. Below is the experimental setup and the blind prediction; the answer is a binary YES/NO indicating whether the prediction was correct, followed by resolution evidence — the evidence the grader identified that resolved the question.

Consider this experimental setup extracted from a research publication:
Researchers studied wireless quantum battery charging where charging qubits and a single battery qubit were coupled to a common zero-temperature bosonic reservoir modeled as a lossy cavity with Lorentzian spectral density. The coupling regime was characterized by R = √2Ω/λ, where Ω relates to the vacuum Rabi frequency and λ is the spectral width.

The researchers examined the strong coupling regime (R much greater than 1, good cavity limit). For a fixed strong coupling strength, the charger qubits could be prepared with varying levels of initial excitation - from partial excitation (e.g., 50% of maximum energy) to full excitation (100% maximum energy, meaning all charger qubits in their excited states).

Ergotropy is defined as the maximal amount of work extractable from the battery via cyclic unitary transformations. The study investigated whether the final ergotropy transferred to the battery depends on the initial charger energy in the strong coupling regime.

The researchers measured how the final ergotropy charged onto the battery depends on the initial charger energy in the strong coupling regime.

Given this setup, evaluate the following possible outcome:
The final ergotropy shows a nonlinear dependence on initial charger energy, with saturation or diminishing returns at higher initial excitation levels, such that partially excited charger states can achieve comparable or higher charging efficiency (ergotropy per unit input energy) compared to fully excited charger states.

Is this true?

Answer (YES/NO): NO